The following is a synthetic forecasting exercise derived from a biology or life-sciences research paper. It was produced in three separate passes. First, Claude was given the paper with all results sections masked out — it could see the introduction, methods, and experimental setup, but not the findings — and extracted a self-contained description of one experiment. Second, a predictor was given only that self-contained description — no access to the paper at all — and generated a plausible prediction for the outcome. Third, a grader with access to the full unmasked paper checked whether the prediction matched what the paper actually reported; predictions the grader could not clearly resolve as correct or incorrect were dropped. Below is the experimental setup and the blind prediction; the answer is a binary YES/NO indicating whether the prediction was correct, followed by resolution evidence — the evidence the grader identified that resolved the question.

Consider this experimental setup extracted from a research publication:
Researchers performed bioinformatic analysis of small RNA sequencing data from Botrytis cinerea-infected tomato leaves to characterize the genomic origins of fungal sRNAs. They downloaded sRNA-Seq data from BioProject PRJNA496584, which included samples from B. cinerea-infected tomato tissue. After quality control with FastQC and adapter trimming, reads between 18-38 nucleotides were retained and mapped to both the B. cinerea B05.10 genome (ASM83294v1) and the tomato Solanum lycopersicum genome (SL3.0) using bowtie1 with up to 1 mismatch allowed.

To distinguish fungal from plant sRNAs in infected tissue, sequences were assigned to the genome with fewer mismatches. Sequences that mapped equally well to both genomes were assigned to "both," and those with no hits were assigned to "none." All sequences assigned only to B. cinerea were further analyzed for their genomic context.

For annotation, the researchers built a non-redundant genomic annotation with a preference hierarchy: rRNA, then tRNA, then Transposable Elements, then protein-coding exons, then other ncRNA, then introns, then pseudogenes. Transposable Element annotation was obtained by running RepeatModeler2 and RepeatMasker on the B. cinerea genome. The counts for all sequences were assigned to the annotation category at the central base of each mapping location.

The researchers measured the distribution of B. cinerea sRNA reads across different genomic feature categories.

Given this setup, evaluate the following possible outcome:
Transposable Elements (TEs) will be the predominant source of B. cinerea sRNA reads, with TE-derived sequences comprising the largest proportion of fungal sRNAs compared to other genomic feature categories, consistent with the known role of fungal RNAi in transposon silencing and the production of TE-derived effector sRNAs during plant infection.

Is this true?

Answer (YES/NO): NO